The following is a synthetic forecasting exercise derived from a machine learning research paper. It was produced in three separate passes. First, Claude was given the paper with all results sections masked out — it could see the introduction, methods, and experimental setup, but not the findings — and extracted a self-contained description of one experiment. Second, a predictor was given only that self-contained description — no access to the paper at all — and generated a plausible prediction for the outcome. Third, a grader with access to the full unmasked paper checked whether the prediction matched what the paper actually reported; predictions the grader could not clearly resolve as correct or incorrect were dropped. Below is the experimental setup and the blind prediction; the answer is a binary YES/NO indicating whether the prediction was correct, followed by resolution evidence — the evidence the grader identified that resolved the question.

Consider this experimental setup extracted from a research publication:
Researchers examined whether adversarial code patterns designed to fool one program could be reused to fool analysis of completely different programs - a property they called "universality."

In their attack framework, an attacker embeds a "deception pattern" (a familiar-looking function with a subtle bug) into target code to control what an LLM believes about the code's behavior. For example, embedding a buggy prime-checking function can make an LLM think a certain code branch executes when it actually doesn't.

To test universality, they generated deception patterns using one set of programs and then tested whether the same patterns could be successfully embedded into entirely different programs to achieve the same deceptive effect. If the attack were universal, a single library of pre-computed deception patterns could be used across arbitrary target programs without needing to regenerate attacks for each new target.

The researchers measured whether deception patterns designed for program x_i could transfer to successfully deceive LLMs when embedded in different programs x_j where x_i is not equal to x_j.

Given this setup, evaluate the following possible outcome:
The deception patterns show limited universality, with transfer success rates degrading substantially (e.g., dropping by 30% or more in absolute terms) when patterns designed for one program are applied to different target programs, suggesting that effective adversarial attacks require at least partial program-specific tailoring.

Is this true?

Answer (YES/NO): NO